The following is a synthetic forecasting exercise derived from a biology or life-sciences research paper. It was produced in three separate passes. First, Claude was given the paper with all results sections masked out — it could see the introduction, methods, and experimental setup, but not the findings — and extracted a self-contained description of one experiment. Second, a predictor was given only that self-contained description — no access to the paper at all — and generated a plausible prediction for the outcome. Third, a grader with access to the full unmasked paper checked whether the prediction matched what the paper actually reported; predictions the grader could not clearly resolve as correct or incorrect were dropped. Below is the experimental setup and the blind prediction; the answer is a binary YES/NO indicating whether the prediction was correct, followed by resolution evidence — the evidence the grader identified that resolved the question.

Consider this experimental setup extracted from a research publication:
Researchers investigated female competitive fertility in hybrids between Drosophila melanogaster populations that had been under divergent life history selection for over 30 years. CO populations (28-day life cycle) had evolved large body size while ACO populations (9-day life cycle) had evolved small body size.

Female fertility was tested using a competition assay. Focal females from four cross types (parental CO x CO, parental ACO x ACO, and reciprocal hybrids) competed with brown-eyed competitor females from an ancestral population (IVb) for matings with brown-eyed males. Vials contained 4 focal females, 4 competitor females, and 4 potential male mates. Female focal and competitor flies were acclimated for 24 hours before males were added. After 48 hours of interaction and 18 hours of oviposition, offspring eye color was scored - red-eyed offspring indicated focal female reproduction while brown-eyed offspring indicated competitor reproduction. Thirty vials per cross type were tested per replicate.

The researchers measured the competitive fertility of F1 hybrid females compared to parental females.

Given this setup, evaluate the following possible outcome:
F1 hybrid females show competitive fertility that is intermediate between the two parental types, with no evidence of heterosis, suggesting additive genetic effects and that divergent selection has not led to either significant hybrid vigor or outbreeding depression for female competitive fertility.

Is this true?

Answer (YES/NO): YES